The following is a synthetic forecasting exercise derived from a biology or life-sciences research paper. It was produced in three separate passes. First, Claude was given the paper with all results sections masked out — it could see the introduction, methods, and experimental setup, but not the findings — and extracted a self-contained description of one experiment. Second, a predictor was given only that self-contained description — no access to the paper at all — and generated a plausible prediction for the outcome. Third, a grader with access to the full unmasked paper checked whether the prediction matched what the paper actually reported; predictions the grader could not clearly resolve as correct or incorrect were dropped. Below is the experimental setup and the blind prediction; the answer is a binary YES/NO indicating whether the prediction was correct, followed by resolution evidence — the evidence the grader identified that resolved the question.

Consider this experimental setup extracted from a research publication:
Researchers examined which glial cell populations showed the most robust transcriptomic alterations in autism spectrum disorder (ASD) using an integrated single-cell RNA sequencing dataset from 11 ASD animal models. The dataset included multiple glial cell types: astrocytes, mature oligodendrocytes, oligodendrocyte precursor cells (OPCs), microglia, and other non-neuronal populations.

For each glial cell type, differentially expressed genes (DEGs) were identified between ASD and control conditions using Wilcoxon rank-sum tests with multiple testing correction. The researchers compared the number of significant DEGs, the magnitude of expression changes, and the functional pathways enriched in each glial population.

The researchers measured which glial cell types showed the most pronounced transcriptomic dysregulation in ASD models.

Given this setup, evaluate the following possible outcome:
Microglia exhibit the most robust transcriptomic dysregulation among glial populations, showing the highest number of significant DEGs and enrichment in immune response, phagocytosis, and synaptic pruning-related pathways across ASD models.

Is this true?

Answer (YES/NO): NO